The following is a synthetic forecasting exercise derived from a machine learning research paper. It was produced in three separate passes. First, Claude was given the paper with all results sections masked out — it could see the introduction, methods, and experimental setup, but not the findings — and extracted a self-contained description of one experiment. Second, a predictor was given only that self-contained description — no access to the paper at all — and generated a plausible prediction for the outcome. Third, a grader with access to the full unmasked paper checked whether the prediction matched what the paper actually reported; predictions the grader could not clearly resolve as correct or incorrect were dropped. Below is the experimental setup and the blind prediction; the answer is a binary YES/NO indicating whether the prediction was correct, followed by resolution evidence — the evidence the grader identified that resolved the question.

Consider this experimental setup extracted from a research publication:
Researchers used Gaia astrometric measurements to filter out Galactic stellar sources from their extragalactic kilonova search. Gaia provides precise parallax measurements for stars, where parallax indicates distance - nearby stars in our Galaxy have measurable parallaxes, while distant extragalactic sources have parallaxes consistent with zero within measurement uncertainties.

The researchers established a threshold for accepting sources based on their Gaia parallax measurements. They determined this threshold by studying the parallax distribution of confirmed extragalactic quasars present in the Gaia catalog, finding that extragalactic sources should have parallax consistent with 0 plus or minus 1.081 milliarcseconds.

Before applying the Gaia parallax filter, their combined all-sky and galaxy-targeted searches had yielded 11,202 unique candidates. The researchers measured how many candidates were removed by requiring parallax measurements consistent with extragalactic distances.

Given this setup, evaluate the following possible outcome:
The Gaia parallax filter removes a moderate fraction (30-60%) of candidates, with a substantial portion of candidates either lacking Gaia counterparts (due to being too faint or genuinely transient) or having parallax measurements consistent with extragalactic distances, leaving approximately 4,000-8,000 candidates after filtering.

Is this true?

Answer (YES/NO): NO